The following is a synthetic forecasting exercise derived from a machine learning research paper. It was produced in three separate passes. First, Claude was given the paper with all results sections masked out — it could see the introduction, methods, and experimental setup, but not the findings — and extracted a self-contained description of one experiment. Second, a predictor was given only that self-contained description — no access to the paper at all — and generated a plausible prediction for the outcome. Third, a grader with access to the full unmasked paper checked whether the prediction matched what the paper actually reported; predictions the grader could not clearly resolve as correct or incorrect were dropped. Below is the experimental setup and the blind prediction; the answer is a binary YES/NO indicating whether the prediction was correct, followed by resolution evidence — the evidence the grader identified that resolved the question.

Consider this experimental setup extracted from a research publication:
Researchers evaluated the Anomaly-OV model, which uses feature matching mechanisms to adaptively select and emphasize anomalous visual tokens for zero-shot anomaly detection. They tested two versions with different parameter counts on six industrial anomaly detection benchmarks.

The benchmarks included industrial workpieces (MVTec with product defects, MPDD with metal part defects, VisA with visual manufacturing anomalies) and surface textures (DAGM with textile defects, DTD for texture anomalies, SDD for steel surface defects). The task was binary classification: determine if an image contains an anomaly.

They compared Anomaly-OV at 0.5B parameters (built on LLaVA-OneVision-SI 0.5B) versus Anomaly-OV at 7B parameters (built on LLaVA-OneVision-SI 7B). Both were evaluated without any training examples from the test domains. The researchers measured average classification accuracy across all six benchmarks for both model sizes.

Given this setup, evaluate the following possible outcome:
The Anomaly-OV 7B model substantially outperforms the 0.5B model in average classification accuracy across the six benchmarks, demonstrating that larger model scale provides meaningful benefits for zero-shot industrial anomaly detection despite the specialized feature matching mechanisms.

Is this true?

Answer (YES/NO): YES